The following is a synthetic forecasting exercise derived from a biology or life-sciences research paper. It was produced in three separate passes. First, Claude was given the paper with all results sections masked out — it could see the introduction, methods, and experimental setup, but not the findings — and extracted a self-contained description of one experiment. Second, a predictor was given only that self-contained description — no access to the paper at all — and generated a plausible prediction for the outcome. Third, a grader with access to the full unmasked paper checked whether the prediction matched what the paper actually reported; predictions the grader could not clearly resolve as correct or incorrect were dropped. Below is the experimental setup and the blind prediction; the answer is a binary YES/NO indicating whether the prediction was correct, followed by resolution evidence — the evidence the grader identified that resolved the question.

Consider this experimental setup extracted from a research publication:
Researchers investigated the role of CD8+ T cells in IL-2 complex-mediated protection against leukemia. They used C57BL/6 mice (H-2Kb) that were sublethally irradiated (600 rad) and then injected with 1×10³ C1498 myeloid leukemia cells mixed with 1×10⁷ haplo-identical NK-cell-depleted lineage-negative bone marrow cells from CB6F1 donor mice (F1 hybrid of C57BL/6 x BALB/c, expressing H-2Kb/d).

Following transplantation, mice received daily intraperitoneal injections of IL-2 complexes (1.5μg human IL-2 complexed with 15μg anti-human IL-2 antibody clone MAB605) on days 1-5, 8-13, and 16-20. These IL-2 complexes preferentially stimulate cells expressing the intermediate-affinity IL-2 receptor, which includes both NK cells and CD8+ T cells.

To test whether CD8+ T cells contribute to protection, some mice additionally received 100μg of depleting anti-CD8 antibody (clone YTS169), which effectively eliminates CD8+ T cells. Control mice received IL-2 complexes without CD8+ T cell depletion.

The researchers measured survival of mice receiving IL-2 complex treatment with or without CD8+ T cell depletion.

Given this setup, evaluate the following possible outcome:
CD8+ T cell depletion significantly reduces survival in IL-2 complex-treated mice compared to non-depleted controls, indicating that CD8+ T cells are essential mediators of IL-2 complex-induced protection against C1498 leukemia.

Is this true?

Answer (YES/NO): NO